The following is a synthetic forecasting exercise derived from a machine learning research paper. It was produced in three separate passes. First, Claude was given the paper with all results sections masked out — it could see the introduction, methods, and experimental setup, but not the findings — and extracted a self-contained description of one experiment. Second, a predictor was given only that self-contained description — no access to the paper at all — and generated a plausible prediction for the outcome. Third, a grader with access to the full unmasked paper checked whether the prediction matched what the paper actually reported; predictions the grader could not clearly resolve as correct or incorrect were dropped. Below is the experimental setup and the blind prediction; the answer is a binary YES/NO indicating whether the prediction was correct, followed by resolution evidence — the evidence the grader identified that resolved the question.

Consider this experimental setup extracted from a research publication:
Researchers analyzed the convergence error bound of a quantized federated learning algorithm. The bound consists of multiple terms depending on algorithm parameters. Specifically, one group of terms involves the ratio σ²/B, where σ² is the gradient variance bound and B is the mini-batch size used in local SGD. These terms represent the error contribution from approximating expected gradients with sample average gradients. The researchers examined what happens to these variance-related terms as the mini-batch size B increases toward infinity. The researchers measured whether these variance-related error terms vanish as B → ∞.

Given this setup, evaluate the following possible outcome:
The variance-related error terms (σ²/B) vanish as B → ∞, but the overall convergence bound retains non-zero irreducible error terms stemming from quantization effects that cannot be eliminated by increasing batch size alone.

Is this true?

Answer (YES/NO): YES